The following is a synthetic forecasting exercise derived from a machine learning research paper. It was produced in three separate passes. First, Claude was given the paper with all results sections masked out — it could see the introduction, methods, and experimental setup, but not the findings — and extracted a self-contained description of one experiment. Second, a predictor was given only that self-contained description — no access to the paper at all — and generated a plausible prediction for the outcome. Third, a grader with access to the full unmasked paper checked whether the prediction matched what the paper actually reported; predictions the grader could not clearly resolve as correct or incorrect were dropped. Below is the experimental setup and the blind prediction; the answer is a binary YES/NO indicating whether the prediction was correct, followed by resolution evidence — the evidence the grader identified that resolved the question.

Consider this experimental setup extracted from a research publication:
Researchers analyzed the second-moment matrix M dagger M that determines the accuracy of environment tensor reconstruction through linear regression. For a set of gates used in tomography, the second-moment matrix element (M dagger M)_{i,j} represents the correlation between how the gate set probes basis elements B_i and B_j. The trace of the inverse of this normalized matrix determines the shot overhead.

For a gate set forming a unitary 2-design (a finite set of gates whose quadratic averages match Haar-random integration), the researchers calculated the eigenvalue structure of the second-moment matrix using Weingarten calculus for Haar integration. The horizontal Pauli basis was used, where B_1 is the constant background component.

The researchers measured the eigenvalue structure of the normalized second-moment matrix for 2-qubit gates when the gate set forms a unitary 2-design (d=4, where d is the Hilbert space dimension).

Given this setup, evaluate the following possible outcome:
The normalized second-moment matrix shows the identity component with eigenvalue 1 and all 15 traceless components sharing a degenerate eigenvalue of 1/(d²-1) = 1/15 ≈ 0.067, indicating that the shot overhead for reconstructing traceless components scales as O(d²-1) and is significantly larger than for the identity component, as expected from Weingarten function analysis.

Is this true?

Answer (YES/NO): NO